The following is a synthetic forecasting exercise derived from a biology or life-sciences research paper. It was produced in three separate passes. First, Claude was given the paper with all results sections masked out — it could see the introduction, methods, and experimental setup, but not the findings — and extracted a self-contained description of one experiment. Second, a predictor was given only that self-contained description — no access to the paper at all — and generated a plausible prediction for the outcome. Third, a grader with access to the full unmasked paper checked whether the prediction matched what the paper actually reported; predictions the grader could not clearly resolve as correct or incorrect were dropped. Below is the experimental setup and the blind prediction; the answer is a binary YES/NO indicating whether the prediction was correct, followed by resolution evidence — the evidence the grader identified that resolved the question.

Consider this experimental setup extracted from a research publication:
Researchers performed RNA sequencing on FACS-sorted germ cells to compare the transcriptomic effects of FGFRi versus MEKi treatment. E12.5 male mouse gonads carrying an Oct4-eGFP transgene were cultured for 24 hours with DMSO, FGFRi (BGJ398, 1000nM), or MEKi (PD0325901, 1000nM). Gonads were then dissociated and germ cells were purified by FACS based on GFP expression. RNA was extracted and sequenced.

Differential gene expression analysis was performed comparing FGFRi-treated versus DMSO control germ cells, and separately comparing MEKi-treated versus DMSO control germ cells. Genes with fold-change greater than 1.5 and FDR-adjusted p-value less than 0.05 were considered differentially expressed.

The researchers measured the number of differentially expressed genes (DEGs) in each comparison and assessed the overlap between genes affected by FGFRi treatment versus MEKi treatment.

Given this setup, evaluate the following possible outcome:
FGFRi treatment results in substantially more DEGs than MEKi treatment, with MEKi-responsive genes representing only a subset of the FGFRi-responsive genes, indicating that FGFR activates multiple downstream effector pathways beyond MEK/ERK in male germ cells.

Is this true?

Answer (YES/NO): NO